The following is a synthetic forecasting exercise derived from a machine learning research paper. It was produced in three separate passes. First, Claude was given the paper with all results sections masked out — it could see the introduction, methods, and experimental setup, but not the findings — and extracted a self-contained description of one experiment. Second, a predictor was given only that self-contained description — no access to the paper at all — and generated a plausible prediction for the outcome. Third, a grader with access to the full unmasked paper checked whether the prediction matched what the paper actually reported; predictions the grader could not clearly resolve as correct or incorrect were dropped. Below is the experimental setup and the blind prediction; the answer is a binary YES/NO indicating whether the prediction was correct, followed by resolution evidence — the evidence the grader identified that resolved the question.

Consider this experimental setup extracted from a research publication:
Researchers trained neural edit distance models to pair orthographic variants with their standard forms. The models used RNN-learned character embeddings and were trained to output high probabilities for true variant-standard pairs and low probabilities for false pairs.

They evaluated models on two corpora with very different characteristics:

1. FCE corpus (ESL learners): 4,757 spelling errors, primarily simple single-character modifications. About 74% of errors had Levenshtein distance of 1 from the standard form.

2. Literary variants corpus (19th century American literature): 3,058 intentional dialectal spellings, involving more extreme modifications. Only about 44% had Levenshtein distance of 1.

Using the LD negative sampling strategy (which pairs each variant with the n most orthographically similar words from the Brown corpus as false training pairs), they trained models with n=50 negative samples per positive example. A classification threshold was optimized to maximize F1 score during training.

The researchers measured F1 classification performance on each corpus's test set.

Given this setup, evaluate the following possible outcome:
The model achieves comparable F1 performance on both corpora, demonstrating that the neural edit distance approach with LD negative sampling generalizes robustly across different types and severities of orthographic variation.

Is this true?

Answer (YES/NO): NO